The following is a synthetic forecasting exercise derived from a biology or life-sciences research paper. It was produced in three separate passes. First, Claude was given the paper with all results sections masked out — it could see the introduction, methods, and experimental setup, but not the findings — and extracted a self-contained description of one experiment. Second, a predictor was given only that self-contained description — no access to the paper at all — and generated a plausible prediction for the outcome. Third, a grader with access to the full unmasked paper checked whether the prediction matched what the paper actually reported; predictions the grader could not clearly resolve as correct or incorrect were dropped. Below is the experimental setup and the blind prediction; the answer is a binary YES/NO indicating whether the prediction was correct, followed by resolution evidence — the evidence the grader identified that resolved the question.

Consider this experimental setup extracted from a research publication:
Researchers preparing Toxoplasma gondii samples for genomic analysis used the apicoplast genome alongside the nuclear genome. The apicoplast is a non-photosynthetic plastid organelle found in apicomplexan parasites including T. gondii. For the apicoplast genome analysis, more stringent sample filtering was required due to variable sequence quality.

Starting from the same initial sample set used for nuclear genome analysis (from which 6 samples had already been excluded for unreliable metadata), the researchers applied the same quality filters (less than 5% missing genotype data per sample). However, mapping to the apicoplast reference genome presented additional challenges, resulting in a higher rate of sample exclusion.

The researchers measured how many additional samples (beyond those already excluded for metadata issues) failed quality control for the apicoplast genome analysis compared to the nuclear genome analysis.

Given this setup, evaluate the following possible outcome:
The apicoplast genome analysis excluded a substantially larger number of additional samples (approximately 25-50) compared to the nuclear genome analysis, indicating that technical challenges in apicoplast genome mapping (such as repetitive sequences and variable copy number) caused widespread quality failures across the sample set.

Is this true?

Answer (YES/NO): NO